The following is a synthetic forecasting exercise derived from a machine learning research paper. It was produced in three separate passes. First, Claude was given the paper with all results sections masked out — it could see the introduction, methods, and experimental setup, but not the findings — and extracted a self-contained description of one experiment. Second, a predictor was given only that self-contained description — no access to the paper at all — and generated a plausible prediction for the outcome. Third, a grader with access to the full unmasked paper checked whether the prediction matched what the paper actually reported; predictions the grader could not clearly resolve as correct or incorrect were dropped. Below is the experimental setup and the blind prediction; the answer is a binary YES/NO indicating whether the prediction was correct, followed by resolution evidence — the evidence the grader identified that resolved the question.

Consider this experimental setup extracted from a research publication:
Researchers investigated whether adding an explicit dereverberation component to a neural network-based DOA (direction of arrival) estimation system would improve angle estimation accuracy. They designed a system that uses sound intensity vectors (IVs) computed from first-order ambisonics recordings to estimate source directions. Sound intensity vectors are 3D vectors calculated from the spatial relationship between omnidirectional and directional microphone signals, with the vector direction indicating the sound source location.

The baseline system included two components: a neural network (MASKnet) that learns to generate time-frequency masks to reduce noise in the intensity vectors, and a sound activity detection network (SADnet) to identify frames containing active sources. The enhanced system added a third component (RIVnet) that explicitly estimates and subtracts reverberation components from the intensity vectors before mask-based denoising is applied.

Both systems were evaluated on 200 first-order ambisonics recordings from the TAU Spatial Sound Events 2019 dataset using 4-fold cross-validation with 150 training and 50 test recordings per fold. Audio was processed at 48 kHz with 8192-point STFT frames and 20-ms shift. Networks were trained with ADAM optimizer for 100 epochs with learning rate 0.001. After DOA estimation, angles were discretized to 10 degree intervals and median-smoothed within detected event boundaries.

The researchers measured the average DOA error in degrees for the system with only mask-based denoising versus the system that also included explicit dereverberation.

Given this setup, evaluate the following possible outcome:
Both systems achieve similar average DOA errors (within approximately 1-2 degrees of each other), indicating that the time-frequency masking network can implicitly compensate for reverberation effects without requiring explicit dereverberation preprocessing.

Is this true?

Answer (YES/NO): NO